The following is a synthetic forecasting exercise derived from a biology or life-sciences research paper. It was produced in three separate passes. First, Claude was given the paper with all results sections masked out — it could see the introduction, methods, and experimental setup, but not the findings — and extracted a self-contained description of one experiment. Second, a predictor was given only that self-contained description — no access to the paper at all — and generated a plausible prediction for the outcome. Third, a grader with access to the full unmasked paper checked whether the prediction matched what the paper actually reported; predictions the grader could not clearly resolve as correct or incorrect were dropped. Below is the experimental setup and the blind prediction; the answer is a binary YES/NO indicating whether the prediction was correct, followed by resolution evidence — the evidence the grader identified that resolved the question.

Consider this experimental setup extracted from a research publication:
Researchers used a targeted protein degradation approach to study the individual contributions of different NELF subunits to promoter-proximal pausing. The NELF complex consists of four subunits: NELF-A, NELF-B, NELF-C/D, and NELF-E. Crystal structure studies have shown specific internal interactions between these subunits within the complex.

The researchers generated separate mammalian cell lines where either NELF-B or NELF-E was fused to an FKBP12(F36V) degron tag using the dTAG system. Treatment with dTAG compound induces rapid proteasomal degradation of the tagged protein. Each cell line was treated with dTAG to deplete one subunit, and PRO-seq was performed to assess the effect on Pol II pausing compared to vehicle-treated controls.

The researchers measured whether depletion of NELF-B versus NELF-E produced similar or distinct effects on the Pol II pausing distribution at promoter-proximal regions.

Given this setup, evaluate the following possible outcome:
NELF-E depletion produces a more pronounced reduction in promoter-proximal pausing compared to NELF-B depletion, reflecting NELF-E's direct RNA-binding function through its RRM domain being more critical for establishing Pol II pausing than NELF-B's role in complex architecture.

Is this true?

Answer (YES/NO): NO